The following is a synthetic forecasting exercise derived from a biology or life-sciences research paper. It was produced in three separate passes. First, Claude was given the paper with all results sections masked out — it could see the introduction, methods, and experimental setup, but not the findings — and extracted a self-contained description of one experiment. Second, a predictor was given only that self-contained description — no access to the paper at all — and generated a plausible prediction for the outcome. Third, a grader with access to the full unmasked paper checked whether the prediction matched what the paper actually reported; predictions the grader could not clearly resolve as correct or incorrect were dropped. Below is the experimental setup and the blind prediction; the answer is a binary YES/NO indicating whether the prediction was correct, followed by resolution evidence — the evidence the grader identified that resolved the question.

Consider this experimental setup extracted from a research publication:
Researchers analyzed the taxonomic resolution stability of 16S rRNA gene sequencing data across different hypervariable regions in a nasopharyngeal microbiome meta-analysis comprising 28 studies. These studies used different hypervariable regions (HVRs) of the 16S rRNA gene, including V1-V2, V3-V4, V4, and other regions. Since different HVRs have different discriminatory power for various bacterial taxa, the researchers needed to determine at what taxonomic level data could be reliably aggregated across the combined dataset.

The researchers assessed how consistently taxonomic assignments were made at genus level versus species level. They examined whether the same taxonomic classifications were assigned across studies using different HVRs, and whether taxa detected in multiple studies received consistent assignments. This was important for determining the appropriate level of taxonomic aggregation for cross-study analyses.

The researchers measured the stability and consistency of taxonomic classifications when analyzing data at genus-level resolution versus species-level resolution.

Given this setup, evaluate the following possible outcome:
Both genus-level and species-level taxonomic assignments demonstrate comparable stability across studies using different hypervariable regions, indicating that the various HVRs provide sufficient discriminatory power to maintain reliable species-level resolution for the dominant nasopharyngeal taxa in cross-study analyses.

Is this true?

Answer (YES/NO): NO